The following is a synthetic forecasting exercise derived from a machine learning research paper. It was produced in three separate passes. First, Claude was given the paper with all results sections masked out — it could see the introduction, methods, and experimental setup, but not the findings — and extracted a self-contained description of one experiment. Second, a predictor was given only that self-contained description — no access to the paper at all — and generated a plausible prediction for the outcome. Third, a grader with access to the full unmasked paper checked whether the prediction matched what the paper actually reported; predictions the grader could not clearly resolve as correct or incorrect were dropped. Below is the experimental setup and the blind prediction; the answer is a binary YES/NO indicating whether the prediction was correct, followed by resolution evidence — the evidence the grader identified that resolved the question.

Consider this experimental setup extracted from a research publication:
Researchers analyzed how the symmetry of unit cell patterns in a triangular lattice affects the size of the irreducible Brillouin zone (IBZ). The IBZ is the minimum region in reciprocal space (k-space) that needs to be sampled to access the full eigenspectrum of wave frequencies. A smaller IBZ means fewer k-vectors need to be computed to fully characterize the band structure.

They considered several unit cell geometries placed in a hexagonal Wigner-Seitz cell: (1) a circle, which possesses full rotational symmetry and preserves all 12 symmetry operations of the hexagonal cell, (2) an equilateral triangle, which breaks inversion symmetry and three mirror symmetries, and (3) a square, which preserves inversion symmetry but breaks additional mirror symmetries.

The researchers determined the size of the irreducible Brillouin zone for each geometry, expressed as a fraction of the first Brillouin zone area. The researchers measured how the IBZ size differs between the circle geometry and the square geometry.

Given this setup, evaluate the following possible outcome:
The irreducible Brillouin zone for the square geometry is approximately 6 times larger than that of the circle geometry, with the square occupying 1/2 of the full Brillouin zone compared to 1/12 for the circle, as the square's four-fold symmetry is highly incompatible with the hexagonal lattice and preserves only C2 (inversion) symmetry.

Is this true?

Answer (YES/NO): NO